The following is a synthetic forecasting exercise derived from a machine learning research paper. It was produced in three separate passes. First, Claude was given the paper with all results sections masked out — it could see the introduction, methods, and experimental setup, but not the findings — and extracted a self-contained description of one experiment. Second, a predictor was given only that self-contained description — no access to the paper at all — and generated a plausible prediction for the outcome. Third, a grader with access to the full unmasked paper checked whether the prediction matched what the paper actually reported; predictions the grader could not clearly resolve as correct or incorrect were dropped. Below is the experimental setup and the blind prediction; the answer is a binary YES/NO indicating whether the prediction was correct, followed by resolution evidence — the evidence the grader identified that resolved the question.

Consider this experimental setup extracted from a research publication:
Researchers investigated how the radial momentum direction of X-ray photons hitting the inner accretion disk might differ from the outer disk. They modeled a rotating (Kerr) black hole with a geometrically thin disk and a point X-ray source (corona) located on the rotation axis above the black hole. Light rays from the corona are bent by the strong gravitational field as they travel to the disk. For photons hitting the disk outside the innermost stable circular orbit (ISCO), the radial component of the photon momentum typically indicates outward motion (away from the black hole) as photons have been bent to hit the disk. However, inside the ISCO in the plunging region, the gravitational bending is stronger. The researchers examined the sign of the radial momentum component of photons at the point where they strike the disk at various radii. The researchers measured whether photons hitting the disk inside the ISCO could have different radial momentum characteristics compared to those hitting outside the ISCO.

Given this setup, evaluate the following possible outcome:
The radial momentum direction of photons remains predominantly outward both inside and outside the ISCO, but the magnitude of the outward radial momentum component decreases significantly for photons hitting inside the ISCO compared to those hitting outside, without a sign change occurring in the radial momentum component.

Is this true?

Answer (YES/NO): NO